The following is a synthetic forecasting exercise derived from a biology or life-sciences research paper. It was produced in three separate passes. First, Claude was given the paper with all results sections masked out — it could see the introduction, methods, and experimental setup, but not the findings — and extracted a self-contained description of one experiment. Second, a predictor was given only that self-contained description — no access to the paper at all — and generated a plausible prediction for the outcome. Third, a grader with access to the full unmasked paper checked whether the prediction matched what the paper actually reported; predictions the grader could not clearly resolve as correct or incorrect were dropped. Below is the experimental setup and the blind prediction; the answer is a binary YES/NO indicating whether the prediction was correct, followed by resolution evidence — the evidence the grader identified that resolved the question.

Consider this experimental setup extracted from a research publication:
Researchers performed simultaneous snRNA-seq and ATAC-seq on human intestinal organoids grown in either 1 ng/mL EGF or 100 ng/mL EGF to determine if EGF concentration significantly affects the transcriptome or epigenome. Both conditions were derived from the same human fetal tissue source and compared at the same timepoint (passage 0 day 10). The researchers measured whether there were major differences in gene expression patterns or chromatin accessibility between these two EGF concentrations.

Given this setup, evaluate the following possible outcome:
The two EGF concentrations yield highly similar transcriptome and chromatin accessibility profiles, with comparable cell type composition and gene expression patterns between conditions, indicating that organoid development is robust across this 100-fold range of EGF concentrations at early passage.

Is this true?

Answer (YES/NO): YES